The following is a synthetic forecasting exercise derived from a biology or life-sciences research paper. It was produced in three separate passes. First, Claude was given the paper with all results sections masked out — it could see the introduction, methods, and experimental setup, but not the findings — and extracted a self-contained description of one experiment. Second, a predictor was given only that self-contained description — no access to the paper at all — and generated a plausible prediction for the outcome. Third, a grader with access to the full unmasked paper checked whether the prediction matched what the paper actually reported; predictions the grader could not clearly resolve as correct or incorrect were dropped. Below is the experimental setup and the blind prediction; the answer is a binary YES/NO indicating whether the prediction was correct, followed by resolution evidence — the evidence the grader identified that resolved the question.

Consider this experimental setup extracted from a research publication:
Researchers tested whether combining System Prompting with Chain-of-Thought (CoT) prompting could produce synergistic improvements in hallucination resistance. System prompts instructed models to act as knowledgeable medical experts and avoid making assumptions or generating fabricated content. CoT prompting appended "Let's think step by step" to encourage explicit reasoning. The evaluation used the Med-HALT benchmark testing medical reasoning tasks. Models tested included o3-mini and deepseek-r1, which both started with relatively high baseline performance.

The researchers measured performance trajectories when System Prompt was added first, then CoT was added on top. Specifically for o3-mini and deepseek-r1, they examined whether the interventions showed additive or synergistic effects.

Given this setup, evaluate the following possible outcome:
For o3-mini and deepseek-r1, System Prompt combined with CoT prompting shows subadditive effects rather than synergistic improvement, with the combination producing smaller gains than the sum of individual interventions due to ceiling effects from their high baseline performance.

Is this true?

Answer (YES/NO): NO